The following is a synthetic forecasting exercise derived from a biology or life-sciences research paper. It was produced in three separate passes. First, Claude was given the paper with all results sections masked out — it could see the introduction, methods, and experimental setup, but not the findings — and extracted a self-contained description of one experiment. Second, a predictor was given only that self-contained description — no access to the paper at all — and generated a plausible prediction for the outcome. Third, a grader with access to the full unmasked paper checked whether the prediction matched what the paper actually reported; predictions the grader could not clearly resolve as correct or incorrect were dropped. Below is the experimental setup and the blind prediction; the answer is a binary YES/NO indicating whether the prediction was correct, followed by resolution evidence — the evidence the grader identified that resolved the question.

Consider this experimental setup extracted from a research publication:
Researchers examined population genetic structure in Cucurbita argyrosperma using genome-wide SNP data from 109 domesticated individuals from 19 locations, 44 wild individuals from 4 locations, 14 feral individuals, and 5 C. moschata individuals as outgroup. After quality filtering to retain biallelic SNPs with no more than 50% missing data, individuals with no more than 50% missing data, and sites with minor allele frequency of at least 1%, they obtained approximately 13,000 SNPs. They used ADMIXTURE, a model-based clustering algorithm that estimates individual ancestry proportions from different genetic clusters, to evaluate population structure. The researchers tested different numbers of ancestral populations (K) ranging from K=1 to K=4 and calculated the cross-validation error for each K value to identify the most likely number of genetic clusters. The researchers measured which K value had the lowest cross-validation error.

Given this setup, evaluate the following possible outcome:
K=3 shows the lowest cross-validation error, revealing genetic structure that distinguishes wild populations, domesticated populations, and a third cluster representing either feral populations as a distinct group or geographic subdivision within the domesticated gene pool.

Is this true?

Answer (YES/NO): NO